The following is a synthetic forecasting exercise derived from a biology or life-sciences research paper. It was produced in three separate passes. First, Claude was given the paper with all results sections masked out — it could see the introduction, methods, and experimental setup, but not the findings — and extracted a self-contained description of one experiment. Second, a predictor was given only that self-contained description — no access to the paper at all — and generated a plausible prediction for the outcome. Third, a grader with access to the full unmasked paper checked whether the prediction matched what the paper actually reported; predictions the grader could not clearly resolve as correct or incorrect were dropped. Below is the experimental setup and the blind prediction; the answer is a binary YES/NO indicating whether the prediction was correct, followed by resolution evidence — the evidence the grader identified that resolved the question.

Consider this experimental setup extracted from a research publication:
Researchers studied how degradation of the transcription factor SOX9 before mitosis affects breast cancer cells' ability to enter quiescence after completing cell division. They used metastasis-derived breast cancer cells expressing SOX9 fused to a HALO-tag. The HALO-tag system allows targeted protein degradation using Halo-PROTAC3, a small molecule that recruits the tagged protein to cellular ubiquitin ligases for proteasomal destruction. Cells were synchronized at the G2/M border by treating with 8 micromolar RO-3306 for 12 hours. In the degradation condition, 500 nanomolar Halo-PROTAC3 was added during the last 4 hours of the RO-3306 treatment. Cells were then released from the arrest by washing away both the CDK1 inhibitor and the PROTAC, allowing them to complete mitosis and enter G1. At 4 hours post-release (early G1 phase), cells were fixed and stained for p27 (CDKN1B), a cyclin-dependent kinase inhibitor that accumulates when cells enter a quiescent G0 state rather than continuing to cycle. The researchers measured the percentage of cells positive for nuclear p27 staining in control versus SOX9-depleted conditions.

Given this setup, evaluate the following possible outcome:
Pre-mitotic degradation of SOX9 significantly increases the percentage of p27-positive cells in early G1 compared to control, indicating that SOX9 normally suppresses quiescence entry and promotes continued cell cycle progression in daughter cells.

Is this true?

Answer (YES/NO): NO